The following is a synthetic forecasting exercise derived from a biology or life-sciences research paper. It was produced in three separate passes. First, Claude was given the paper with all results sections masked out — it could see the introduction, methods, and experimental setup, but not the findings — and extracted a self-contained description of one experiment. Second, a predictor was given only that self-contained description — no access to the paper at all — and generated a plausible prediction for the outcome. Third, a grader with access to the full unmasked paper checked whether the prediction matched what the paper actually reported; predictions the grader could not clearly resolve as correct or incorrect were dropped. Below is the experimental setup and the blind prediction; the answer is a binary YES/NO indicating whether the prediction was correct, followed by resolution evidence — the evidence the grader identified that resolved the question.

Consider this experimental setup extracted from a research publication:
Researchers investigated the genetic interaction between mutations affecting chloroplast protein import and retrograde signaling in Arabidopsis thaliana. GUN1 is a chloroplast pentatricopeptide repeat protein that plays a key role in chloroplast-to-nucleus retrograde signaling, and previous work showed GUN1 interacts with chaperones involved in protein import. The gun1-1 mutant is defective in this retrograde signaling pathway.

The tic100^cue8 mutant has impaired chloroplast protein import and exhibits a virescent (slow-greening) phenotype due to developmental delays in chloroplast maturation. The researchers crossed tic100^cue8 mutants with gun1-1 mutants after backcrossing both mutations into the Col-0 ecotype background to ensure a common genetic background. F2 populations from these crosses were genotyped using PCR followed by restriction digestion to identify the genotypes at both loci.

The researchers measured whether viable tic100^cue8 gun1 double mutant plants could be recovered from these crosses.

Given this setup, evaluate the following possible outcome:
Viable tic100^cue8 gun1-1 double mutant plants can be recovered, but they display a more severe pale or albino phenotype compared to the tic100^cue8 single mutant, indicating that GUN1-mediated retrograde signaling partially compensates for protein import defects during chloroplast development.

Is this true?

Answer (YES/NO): NO